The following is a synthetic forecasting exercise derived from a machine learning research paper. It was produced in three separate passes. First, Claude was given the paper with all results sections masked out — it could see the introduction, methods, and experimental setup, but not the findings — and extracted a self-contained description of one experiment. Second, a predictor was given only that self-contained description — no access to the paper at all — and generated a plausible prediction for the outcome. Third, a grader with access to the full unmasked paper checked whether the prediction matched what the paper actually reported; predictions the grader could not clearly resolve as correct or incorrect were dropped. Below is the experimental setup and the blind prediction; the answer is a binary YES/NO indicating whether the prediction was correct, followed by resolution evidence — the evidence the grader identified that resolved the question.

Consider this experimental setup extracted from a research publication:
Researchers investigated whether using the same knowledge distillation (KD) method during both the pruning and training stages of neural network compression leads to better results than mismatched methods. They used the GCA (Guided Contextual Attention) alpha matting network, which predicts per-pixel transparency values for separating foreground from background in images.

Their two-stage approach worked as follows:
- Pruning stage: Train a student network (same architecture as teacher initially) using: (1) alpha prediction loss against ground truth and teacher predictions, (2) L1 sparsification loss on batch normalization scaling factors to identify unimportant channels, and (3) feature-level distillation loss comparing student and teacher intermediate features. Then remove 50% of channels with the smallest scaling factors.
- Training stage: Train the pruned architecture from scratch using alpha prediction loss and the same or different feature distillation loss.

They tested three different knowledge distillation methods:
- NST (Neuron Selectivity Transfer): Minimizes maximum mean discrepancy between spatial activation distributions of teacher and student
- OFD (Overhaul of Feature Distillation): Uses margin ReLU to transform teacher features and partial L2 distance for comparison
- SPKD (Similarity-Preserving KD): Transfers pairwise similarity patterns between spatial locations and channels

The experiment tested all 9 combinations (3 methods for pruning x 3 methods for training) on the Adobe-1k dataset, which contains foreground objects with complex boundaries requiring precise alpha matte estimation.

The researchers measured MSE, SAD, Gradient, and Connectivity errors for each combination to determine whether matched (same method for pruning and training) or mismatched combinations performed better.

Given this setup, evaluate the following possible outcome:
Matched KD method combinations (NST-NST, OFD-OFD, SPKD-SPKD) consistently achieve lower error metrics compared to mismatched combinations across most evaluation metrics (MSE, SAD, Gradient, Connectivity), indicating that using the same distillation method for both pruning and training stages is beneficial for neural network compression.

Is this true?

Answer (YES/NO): YES